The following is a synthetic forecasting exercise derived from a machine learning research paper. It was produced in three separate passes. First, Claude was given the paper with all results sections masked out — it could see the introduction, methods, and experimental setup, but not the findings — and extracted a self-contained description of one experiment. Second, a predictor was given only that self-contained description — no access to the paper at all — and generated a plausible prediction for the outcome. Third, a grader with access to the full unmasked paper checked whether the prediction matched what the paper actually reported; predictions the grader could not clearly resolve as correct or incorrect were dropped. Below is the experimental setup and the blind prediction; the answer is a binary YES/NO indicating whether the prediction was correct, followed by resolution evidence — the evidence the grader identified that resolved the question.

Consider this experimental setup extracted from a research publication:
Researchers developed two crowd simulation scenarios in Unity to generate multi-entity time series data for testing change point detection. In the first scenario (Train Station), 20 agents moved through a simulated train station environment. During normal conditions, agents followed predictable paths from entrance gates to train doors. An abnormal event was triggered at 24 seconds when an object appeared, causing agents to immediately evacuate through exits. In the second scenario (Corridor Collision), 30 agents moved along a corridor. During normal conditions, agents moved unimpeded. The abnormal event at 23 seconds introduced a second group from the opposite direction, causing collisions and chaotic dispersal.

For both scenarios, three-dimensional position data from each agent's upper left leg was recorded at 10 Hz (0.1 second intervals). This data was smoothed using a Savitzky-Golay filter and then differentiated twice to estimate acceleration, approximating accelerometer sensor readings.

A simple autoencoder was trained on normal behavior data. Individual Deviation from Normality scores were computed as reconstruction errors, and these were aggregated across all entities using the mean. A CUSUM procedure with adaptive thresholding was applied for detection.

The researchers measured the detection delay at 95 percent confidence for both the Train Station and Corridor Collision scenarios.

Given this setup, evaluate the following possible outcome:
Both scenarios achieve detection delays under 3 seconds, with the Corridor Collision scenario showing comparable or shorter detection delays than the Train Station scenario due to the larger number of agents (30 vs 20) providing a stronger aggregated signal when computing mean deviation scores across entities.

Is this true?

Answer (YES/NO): NO